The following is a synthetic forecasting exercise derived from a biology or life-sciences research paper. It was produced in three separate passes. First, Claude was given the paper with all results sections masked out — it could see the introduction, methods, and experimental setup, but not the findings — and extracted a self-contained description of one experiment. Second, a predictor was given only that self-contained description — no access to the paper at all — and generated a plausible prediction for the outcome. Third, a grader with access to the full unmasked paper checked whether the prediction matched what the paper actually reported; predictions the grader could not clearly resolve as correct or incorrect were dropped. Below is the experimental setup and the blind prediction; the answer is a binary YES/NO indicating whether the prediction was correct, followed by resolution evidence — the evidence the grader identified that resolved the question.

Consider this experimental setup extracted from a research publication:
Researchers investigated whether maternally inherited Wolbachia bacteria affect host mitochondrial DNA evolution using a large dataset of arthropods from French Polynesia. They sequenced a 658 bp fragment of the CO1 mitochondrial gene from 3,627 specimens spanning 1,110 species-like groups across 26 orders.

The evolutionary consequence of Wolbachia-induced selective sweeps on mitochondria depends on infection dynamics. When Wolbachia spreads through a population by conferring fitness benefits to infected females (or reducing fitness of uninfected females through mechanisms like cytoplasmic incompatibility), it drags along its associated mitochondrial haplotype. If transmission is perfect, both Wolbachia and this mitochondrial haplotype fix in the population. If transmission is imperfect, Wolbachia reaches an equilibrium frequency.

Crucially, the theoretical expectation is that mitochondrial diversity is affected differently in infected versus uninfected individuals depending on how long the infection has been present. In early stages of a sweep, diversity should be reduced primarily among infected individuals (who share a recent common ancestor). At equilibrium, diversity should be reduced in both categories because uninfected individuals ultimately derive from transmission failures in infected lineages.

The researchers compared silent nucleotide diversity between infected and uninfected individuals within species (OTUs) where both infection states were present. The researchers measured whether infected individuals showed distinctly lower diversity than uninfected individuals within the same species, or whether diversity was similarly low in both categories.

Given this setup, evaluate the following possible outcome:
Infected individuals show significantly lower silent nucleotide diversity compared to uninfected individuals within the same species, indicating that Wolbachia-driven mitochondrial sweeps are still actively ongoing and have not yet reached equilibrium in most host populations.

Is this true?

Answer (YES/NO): NO